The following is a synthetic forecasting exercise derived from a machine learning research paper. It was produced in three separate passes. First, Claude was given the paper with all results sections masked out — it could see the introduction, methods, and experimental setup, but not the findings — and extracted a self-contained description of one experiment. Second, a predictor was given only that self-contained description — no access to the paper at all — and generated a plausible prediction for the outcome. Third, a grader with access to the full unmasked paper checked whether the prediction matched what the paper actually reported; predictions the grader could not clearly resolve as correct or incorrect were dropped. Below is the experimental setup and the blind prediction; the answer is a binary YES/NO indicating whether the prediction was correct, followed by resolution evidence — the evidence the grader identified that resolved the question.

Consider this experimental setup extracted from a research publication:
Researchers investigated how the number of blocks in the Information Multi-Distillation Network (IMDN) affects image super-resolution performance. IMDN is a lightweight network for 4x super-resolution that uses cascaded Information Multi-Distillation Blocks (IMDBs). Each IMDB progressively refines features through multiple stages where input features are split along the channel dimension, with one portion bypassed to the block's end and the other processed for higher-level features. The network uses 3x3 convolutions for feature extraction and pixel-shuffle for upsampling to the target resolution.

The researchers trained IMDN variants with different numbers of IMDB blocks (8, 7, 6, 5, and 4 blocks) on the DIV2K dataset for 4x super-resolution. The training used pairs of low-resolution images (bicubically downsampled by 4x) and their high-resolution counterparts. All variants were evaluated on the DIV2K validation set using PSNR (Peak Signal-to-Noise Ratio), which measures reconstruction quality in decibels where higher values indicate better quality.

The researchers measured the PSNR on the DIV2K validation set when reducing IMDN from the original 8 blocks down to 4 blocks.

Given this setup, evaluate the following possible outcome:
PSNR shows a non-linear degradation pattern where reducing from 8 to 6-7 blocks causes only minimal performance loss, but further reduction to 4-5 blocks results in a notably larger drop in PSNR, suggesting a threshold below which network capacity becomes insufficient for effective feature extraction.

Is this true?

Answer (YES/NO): NO